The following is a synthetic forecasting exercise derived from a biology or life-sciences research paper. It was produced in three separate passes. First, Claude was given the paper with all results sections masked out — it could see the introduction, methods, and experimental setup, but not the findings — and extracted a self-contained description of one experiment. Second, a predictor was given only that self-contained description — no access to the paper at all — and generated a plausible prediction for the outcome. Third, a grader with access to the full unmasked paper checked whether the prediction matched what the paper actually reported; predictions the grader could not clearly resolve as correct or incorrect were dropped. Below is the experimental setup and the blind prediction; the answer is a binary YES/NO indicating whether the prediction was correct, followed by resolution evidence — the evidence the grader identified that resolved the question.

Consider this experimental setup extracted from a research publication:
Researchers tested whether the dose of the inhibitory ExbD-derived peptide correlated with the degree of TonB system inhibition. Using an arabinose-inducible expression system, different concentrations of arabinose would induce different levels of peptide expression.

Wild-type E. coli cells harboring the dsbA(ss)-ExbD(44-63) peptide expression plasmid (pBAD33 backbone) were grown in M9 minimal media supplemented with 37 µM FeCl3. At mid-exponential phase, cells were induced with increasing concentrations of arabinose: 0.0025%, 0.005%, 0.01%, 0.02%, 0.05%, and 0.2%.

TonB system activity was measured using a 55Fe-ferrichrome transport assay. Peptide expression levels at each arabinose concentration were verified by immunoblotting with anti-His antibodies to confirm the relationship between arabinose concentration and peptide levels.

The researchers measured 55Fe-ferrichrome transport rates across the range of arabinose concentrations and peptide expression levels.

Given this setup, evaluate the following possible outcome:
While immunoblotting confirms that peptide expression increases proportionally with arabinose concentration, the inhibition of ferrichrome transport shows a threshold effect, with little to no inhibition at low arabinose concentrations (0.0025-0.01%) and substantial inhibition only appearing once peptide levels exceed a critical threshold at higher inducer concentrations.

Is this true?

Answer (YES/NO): NO